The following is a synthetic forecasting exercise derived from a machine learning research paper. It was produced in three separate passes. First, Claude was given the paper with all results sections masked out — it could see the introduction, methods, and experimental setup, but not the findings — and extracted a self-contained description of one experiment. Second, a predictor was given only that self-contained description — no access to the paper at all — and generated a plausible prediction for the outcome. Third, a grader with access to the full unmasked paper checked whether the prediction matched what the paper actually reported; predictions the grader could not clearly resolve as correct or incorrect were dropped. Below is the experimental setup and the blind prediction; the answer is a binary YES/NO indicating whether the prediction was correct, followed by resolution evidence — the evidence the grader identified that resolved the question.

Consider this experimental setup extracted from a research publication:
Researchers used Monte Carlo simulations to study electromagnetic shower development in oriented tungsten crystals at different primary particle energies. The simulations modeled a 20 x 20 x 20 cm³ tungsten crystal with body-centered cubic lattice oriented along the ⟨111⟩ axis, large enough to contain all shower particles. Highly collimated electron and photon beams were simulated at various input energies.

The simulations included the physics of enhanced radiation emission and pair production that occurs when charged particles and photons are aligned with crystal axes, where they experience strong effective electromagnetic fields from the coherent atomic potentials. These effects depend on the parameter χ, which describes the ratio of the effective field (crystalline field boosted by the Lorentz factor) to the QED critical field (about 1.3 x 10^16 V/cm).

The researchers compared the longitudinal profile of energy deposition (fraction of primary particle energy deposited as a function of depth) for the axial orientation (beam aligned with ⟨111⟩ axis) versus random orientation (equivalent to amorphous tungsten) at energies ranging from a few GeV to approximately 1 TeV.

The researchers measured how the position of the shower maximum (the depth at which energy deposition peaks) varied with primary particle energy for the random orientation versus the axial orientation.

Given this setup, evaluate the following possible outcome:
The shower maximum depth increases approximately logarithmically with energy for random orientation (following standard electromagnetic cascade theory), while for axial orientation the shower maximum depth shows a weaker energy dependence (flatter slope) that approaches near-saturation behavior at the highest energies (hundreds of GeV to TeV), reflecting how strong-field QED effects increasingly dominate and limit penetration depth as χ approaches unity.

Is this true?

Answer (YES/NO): NO